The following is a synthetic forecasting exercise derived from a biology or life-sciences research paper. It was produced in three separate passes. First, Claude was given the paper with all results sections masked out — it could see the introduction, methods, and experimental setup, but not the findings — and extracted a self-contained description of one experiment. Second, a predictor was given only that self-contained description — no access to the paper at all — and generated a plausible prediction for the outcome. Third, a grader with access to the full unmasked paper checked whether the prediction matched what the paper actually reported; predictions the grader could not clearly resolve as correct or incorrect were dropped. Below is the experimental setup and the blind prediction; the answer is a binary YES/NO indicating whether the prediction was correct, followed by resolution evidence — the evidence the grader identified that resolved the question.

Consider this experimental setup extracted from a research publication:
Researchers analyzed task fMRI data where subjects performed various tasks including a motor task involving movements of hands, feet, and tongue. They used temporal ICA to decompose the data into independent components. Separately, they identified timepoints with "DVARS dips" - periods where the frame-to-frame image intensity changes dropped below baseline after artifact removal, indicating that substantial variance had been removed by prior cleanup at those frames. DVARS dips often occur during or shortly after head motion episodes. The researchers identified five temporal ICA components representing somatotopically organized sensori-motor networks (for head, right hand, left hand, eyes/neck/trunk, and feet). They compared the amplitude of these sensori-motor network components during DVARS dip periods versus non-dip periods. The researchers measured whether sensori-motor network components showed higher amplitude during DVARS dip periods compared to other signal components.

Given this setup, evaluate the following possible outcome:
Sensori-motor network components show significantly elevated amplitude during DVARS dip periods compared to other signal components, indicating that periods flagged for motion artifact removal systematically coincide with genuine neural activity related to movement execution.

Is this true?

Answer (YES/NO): YES